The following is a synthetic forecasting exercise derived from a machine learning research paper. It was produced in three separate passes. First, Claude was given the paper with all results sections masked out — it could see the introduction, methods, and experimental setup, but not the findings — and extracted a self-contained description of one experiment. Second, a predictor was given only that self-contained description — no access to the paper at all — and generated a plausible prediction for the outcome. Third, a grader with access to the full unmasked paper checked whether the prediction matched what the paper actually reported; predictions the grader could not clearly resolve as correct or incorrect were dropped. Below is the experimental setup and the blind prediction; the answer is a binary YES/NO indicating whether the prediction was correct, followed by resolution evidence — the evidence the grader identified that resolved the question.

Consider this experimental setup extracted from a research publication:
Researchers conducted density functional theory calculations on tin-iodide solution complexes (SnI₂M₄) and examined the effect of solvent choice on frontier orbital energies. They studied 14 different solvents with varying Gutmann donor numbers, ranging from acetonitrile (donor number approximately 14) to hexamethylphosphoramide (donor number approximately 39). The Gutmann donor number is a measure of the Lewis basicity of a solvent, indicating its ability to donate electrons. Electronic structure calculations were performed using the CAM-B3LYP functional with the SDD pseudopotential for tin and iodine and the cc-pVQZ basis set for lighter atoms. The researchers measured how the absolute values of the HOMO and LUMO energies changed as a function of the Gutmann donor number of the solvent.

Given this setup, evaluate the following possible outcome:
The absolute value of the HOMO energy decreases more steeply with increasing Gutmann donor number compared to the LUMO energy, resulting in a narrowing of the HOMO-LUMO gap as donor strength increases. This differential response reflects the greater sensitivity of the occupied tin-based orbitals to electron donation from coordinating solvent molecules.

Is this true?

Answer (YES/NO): NO